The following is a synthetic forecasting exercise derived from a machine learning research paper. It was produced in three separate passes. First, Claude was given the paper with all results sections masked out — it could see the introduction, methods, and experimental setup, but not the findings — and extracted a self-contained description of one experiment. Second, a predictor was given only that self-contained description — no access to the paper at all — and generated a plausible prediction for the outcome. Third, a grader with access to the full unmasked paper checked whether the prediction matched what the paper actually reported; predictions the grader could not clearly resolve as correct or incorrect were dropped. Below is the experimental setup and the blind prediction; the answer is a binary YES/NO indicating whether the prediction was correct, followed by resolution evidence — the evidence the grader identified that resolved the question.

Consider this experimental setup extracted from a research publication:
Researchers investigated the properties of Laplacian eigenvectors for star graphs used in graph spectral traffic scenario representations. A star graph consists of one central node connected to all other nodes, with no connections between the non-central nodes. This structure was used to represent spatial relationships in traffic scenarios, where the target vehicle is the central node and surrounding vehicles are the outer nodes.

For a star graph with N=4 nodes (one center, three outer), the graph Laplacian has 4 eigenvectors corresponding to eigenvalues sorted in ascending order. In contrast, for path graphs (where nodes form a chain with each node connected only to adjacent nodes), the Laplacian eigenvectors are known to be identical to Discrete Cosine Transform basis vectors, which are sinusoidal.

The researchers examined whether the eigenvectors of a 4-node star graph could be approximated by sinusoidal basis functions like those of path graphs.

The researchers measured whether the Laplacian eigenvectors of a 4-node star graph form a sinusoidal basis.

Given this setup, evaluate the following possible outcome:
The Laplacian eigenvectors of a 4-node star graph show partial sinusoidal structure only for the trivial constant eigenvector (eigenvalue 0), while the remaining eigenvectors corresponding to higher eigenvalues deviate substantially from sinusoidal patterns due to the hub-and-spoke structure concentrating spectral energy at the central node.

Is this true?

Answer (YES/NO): NO